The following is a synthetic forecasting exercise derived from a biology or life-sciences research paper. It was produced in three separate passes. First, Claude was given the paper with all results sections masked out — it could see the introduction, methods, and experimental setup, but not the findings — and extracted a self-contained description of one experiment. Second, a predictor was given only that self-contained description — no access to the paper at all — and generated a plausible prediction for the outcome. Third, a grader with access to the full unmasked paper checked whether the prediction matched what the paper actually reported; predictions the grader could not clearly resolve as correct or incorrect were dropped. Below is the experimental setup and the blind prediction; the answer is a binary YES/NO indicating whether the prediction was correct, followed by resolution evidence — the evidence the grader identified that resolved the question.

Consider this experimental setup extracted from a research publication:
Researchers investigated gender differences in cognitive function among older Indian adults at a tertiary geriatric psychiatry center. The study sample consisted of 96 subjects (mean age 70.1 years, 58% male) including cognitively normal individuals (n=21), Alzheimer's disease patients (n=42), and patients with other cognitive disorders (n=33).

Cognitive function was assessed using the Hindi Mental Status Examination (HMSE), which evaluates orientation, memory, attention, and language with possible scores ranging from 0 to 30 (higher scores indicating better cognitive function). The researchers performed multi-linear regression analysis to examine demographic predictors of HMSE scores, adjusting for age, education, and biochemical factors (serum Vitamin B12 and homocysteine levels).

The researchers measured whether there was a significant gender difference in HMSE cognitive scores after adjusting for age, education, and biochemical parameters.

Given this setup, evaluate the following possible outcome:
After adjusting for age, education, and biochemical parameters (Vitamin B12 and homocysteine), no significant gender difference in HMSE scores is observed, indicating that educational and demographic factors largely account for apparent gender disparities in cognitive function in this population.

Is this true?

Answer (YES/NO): NO